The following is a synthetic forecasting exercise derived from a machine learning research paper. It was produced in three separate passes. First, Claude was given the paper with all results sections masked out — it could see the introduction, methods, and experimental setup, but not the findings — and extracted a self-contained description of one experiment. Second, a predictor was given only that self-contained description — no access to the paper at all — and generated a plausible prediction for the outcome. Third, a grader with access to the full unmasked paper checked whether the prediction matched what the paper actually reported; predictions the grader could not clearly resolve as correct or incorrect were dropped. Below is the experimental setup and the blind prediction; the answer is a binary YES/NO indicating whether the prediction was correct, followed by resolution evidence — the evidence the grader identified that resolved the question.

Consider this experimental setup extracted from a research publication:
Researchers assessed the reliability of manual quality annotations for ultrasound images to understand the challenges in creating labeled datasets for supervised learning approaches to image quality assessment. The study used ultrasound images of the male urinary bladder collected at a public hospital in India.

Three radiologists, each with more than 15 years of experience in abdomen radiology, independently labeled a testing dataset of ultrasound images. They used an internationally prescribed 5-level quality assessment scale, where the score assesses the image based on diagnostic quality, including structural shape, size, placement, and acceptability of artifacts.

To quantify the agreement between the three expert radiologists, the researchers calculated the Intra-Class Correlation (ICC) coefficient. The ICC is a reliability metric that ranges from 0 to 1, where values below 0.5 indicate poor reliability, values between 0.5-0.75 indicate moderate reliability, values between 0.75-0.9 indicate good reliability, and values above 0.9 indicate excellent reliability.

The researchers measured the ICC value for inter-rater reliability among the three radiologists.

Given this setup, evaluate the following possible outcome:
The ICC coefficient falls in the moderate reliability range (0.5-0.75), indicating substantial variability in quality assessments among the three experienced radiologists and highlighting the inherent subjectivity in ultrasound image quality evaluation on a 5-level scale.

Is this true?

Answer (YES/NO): NO